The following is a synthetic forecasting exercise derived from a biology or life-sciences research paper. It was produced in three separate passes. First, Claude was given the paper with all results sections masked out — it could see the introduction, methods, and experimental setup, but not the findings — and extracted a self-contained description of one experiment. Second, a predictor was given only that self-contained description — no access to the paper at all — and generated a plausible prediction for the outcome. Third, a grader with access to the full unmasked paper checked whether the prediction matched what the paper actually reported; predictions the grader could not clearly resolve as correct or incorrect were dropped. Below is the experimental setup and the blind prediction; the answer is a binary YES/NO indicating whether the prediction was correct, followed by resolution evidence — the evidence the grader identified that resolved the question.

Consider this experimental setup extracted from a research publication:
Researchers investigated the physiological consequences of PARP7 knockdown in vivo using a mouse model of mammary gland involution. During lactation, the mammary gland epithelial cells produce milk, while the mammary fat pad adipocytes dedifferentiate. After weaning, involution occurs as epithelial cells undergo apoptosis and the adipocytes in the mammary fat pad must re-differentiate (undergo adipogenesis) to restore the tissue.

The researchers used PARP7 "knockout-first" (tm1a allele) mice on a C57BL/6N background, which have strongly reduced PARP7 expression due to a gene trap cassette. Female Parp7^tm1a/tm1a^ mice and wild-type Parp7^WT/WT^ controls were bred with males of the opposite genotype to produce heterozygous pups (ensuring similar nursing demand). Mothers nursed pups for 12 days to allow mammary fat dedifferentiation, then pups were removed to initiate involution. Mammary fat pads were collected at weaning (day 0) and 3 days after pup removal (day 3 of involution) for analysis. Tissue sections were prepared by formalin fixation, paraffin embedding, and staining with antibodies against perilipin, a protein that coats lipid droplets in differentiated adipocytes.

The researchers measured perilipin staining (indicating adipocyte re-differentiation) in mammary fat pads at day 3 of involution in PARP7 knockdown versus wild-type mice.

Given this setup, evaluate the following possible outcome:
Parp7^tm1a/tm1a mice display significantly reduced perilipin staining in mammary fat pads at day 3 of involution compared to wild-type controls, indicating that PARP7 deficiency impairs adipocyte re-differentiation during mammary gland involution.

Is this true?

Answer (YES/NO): YES